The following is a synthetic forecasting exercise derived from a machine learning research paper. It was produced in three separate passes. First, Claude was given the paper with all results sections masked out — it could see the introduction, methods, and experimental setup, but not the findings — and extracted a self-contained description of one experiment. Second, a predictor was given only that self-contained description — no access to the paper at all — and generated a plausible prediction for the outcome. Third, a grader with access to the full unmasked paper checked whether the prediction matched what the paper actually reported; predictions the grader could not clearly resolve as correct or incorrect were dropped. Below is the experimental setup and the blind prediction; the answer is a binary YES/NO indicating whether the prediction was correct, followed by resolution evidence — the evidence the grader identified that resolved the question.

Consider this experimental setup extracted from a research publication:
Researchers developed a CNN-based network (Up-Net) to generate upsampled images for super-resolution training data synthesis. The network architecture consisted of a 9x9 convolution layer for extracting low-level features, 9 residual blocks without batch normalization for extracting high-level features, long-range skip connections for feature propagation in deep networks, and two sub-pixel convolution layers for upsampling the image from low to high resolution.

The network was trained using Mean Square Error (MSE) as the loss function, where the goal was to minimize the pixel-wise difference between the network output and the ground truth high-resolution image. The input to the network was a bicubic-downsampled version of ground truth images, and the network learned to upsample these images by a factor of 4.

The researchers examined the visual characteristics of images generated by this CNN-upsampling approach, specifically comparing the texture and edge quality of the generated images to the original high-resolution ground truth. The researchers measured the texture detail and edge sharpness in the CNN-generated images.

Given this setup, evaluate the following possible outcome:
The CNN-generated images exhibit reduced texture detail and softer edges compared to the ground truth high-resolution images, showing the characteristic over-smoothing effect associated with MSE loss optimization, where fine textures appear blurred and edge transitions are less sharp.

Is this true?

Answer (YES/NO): YES